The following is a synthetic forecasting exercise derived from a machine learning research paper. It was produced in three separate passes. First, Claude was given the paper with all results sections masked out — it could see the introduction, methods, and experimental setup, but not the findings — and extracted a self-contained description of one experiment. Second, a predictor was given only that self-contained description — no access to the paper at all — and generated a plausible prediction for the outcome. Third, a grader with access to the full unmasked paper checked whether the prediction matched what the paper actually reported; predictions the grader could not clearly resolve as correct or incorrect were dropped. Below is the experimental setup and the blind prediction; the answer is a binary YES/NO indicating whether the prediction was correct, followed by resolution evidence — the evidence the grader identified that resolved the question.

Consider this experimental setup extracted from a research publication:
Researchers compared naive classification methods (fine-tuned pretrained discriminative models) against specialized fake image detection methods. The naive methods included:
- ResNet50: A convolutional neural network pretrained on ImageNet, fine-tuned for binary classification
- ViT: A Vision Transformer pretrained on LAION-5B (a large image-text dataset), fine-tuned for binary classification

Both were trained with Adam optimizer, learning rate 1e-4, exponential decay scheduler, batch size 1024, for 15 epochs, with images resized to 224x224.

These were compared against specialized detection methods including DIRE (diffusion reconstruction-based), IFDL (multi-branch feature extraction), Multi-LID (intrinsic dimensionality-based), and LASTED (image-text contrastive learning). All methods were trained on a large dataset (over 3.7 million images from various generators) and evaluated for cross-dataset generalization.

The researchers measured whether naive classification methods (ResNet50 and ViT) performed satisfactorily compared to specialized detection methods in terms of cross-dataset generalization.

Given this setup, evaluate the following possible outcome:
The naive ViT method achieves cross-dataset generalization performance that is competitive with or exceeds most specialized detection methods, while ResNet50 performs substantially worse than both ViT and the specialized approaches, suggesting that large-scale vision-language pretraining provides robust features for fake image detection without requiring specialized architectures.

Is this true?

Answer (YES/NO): NO